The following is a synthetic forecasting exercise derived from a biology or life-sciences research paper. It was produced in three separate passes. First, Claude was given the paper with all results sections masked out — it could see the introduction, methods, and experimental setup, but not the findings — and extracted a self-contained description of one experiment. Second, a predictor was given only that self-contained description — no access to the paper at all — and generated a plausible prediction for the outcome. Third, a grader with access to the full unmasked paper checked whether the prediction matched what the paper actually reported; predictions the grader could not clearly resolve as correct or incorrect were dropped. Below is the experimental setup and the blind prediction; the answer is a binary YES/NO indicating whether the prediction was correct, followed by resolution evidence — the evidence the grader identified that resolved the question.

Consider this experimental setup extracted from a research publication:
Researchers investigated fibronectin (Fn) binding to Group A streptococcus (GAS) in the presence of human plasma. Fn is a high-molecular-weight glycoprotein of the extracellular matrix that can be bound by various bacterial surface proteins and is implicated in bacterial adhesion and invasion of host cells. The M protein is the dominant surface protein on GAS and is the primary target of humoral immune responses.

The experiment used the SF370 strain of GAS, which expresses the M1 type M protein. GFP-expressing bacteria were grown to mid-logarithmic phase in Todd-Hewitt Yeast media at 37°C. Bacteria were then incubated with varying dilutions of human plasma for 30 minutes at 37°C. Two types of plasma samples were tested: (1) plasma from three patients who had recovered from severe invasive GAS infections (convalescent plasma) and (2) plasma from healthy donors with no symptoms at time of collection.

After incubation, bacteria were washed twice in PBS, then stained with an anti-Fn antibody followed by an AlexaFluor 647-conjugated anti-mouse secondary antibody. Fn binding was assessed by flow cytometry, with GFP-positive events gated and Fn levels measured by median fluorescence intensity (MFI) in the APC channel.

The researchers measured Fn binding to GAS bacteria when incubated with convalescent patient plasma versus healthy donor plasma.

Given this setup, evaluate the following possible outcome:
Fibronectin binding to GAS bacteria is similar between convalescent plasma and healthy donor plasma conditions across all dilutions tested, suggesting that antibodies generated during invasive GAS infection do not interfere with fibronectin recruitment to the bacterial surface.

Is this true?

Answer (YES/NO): NO